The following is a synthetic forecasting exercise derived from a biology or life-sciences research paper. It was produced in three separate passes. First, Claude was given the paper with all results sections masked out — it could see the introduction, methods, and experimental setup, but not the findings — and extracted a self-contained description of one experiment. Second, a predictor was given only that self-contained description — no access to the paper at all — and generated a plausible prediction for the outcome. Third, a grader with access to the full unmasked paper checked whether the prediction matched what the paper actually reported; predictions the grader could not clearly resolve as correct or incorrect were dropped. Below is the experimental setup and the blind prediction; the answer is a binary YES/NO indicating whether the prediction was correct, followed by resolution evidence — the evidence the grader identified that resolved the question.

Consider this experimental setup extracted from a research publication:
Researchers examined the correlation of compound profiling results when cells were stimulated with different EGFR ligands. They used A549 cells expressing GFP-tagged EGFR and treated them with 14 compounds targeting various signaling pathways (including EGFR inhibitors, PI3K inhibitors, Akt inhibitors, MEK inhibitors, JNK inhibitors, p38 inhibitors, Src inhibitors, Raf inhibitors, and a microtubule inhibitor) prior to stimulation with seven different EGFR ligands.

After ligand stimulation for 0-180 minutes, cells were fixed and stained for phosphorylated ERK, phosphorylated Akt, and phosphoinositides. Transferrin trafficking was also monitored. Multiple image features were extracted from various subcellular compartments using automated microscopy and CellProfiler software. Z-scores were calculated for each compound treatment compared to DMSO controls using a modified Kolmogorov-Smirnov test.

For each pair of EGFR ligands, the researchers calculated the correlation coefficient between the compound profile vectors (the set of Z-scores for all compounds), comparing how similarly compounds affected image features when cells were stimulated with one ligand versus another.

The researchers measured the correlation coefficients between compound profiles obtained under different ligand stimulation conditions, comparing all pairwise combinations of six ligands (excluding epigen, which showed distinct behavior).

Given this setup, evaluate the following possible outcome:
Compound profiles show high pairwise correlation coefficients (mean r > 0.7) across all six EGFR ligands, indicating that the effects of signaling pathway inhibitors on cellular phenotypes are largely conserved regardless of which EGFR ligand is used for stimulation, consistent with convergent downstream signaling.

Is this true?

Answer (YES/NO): YES